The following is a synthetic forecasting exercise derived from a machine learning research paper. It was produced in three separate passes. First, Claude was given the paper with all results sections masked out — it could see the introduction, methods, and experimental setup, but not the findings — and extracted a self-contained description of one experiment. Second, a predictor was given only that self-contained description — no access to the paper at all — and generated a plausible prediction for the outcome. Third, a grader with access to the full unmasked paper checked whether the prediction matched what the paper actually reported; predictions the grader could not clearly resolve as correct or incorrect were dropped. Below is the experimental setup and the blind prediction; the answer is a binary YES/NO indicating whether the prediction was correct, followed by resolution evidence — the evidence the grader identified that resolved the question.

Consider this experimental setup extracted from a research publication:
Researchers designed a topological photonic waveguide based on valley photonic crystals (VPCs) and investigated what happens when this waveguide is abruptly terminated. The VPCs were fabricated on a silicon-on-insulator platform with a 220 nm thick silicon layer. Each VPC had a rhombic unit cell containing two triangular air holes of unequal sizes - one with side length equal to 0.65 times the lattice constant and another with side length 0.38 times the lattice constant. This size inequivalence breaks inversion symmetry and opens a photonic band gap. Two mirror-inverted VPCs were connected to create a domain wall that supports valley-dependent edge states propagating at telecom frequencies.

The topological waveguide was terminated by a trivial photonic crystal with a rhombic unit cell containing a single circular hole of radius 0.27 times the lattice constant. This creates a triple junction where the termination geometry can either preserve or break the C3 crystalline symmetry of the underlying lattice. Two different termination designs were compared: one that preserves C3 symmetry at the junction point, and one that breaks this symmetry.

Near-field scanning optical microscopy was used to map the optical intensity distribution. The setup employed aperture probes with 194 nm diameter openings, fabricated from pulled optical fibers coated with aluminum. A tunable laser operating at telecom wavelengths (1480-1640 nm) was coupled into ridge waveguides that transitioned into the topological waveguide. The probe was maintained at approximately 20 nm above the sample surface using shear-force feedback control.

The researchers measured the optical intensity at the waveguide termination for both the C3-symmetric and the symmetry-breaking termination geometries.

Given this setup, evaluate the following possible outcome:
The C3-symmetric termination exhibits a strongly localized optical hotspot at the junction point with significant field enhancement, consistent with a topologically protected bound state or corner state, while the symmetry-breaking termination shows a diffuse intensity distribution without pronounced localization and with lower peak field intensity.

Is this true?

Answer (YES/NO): NO